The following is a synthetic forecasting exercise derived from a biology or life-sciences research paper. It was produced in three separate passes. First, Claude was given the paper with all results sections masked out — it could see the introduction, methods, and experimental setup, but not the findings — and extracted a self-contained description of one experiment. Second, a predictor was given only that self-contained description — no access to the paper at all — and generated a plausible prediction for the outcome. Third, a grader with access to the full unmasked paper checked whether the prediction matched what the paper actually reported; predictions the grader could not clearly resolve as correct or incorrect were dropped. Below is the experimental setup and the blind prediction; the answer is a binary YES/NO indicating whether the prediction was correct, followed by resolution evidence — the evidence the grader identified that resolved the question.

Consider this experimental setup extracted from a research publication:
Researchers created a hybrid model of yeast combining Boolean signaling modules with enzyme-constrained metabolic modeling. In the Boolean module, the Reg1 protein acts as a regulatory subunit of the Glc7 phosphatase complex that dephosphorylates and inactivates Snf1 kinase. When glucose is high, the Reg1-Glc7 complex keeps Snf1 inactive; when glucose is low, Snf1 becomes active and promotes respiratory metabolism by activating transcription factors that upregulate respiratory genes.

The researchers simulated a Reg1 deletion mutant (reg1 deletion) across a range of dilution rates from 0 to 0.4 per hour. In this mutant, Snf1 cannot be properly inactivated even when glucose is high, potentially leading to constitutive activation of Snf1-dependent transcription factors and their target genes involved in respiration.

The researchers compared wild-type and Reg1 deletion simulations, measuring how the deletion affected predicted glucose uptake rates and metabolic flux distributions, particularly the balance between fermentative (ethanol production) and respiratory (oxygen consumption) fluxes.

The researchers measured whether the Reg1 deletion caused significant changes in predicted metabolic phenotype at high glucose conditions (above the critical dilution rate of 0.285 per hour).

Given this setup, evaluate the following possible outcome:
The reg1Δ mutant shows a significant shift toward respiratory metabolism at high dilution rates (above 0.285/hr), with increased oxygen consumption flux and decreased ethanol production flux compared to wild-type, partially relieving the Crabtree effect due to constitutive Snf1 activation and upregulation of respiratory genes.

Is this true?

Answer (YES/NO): NO